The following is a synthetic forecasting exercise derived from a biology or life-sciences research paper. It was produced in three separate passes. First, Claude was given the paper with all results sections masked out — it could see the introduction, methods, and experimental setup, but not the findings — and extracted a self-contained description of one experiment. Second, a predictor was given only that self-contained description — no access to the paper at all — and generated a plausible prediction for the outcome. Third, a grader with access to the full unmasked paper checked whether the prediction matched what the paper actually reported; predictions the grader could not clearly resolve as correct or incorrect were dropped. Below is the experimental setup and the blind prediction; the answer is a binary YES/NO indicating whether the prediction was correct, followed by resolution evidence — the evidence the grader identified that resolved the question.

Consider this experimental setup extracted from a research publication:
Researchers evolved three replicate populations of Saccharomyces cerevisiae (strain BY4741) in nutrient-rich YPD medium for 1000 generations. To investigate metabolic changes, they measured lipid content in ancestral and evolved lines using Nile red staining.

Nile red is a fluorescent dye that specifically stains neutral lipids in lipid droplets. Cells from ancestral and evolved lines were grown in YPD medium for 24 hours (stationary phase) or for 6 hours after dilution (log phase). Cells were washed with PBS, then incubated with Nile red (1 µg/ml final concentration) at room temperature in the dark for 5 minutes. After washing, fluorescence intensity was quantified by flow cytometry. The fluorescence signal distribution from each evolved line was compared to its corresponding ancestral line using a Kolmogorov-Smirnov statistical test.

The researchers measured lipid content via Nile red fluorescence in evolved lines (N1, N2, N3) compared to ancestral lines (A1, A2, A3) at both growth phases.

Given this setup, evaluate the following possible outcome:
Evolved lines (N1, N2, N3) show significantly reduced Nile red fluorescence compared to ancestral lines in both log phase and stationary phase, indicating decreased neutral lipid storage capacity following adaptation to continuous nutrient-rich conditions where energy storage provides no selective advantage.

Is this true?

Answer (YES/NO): NO